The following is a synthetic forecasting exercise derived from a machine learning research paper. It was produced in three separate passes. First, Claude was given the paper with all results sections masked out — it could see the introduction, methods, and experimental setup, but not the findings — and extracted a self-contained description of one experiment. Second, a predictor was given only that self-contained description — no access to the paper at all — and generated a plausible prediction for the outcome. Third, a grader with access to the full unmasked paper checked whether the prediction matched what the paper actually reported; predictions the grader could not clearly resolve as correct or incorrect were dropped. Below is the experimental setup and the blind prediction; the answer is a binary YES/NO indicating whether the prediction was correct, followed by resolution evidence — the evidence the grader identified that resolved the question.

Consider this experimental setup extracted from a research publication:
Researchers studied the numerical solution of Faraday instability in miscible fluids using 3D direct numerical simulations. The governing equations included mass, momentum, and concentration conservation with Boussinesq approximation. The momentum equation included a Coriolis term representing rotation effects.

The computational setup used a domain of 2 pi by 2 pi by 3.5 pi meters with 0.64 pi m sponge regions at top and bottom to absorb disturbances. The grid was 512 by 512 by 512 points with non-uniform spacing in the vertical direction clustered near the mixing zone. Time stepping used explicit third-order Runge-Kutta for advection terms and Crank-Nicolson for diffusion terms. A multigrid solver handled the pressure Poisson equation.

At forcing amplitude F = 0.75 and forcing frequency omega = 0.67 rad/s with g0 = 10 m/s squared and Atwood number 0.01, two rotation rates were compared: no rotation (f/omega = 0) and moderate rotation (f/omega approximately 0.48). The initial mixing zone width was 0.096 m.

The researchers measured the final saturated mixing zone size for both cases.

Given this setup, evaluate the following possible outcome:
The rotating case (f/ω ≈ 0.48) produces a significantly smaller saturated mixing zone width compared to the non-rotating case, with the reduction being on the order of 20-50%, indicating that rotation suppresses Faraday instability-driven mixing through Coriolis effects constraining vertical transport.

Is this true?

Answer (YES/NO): NO